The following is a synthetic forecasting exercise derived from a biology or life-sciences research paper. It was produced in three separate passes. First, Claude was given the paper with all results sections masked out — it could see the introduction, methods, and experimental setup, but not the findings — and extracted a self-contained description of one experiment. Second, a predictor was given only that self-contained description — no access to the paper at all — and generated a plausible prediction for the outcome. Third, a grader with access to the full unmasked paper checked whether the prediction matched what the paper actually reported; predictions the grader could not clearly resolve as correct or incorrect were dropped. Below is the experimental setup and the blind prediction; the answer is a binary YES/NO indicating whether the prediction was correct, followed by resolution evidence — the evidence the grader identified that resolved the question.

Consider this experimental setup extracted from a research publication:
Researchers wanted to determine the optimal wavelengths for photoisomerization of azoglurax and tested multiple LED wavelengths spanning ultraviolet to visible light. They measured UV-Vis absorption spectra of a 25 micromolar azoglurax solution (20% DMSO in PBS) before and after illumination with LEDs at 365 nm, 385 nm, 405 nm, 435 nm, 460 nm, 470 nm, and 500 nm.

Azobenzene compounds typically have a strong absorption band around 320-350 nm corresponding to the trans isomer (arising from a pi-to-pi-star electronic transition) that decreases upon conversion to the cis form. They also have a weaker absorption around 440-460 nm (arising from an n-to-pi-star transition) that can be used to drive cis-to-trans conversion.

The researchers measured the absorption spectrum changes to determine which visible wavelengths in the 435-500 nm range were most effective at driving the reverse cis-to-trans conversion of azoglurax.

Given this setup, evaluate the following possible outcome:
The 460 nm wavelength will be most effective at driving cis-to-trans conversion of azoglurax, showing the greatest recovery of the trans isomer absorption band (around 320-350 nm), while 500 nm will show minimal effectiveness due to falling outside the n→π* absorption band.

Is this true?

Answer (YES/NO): YES